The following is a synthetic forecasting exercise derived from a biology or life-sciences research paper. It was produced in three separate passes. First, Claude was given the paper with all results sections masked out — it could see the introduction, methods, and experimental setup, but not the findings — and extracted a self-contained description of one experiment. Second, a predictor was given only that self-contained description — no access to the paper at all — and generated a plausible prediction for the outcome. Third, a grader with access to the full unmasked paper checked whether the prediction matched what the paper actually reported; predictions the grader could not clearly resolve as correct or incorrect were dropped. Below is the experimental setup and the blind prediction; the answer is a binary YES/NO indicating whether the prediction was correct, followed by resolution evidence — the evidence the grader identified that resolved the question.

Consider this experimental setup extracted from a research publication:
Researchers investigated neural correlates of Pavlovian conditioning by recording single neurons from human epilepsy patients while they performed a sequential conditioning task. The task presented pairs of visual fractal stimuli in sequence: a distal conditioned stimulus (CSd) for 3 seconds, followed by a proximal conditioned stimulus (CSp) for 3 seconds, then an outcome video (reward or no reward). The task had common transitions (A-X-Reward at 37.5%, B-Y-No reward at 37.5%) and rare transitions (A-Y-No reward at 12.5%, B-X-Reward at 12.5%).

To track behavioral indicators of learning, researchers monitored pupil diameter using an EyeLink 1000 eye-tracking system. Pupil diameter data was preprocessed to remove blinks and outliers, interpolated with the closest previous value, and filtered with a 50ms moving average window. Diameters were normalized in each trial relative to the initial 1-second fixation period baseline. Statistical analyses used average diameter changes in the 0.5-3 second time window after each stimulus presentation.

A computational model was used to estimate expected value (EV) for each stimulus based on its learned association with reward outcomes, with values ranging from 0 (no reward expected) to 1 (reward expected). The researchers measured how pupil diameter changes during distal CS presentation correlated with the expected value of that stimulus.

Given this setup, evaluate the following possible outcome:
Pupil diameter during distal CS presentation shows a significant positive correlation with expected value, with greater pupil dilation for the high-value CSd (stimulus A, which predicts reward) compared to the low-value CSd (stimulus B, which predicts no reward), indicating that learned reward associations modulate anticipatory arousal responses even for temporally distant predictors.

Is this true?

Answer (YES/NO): NO